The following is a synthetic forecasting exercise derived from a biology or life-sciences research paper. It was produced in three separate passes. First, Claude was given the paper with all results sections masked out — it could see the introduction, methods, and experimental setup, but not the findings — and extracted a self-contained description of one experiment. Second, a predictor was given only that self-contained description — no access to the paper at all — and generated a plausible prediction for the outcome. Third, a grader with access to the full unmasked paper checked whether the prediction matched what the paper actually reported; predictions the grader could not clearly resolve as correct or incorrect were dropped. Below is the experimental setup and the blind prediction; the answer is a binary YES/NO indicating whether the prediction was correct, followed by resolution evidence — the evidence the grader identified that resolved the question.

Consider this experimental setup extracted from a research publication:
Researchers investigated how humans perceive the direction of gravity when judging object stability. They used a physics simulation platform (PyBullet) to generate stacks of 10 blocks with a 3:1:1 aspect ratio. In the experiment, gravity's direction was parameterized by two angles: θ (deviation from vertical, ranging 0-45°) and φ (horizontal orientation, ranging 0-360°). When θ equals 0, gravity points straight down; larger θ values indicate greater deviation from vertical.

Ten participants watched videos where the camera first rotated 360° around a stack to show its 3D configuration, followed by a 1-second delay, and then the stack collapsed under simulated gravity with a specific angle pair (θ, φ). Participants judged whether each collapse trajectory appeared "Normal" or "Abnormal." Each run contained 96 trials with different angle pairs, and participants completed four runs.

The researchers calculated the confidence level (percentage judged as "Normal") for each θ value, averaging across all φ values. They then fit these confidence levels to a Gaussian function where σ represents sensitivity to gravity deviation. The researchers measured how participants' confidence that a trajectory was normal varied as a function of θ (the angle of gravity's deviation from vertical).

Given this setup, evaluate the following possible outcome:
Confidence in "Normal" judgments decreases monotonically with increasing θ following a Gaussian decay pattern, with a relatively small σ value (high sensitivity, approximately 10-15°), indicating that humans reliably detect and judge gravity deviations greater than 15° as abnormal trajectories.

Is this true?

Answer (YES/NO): NO